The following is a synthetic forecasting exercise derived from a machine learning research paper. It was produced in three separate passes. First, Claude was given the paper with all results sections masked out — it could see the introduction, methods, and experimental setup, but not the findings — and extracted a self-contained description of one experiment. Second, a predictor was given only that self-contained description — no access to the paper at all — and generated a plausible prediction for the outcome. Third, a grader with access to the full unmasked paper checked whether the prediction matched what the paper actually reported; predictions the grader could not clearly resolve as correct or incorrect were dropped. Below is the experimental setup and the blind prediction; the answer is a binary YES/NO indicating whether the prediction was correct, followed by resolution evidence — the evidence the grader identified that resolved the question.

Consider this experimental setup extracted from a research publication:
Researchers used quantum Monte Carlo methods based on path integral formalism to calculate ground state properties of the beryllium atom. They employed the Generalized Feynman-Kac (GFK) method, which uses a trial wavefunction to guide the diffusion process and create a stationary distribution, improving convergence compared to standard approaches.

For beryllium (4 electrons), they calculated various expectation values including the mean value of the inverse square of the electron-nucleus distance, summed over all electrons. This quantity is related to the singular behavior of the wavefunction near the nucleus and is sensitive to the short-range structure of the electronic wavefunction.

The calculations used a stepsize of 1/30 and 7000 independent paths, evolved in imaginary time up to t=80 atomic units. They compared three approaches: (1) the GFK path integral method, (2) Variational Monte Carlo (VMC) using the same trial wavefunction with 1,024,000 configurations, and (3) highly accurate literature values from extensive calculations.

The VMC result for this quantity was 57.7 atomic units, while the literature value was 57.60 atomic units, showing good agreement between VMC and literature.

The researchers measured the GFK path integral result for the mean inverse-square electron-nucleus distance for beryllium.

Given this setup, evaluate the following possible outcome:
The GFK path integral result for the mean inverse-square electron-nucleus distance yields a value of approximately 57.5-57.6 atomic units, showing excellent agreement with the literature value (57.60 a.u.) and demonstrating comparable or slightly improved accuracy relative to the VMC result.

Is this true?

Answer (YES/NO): NO